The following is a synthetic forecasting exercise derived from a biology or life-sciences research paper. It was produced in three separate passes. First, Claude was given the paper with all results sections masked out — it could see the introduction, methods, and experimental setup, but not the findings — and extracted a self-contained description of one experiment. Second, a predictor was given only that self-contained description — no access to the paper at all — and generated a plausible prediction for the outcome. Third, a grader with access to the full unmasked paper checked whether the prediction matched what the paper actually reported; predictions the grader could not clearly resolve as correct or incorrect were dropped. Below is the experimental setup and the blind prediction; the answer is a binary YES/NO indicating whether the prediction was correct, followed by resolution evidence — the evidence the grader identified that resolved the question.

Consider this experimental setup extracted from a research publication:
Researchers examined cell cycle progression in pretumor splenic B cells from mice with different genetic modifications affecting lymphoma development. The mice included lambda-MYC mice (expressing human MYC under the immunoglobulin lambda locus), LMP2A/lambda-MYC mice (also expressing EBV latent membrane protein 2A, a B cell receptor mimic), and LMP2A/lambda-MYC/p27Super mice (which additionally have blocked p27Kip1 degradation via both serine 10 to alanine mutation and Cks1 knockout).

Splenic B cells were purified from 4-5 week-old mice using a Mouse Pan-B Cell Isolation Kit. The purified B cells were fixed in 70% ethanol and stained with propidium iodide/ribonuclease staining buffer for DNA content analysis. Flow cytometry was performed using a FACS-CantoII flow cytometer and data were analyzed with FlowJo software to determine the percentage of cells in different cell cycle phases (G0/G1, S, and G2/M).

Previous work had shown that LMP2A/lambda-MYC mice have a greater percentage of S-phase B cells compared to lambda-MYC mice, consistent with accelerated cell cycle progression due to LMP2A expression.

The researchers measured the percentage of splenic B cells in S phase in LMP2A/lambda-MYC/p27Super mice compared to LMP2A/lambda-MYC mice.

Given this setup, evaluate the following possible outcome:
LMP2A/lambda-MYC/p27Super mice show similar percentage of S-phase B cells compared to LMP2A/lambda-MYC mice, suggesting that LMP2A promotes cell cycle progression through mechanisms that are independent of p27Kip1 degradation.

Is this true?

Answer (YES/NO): NO